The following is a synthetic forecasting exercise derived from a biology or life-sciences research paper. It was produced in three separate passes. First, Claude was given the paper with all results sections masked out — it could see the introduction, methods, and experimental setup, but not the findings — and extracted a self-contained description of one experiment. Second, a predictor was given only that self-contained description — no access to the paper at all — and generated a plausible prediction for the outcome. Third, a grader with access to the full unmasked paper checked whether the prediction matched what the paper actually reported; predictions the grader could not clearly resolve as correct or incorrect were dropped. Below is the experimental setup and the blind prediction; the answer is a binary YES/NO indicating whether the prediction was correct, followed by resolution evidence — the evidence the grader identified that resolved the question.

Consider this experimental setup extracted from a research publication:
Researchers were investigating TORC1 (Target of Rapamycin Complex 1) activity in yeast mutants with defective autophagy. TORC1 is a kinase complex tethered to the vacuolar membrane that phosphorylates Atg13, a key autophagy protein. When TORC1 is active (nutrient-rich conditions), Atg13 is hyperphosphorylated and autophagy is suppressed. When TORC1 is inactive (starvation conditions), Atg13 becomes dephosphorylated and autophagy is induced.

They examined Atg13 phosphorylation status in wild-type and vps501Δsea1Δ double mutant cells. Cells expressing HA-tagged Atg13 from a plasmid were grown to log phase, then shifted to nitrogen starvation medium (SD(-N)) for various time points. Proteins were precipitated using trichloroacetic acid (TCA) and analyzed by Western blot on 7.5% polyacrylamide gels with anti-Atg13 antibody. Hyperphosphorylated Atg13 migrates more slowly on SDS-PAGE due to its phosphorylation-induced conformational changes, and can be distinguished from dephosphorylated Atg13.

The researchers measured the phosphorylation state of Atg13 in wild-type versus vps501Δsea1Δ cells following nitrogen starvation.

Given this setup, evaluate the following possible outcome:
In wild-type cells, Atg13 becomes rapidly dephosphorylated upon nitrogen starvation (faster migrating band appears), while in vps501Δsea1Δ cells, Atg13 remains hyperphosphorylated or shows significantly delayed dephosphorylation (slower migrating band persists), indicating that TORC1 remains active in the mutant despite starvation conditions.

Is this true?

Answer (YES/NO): YES